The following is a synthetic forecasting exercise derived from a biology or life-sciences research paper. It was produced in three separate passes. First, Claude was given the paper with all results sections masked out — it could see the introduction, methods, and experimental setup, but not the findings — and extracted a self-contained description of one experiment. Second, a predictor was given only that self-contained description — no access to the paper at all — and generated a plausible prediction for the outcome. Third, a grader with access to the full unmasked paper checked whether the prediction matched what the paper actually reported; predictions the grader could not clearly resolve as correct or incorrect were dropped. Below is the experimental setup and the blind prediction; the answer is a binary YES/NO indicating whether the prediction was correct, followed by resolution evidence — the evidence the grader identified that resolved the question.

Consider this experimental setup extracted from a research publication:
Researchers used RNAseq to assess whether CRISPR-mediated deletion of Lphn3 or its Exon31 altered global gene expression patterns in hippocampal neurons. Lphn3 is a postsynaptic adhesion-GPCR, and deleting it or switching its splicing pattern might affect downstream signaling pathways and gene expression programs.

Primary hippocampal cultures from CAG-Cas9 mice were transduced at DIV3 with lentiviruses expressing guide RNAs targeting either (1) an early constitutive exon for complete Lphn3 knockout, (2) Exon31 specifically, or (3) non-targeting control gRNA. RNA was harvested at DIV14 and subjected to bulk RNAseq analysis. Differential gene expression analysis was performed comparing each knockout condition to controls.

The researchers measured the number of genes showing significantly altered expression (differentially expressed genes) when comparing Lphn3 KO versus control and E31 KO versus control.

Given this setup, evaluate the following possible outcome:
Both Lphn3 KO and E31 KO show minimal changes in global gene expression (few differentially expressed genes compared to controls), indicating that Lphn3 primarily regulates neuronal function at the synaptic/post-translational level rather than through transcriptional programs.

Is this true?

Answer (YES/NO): YES